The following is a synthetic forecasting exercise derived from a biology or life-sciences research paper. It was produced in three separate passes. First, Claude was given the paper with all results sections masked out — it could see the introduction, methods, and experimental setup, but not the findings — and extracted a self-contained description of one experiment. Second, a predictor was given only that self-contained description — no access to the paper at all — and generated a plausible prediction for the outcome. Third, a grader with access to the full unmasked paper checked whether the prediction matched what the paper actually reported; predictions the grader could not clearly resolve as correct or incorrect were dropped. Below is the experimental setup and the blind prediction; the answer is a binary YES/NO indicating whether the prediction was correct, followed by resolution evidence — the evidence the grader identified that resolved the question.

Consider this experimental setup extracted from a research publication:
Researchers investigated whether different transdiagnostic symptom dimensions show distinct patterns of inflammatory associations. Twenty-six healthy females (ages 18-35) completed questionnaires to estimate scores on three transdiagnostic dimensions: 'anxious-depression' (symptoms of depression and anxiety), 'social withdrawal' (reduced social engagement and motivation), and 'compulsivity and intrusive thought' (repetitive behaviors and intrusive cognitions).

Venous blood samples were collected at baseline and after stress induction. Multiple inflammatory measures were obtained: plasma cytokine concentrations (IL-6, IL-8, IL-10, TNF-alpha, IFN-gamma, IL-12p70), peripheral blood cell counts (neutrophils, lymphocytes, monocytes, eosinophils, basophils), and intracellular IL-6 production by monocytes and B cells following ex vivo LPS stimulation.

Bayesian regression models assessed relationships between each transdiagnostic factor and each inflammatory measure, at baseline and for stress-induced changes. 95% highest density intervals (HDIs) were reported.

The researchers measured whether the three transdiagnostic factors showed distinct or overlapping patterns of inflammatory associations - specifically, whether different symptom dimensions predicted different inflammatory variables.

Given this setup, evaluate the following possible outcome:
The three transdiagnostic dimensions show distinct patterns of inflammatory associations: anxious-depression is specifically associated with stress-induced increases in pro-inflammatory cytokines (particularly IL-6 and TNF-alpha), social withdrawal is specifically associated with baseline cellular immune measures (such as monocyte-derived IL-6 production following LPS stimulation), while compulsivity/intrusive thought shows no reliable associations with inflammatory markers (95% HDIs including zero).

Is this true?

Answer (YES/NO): NO